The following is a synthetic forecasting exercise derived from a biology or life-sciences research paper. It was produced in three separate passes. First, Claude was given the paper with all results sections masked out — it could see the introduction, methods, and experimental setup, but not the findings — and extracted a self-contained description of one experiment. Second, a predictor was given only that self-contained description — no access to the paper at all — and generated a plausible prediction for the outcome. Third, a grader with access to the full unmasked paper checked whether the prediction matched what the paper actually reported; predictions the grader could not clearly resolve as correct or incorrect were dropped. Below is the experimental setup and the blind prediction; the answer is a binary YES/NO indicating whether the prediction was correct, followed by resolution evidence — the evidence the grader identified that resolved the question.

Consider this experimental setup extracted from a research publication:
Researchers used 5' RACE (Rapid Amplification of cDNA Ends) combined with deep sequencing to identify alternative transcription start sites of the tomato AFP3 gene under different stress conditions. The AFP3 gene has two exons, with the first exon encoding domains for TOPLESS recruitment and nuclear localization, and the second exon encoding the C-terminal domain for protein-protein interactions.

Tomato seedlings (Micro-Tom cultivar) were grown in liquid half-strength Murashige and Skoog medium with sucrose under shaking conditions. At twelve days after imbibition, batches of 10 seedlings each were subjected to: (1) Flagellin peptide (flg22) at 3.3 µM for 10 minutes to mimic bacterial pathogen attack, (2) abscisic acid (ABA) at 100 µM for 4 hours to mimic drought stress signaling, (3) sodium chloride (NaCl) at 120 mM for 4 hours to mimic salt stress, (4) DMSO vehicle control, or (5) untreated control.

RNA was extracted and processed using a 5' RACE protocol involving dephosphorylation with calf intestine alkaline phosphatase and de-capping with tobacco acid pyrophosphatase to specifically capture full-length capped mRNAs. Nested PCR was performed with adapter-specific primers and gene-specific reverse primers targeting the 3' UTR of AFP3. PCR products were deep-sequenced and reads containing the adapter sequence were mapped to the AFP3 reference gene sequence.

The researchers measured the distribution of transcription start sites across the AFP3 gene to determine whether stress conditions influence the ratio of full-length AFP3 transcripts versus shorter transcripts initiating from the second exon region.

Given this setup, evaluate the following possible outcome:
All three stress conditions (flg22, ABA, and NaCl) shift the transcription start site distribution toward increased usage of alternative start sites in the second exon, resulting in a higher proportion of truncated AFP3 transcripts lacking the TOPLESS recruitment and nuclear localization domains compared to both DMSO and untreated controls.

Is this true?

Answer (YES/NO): NO